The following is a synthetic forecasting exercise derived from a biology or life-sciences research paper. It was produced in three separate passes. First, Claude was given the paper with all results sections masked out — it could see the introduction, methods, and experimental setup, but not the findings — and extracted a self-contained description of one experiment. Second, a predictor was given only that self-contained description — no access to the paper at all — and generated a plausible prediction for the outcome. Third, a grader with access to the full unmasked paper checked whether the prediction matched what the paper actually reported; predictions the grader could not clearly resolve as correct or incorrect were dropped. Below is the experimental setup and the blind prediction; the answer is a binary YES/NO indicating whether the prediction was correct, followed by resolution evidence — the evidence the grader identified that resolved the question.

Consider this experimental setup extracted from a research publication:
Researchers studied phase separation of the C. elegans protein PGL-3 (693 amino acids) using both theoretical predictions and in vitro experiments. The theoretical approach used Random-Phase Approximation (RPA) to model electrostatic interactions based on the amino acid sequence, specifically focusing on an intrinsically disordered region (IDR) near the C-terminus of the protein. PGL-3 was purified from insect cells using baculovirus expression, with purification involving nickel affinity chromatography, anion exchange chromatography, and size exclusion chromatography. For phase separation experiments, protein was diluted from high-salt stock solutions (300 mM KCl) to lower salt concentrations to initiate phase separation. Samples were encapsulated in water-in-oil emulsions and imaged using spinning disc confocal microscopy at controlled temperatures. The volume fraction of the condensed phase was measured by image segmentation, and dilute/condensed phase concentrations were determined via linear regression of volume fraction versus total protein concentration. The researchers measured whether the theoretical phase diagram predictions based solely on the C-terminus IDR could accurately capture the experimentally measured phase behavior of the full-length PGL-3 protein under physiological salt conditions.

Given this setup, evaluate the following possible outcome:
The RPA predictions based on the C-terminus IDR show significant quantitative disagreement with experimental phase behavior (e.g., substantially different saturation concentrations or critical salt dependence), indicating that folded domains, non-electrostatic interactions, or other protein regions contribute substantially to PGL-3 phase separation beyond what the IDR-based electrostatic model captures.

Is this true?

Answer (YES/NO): NO